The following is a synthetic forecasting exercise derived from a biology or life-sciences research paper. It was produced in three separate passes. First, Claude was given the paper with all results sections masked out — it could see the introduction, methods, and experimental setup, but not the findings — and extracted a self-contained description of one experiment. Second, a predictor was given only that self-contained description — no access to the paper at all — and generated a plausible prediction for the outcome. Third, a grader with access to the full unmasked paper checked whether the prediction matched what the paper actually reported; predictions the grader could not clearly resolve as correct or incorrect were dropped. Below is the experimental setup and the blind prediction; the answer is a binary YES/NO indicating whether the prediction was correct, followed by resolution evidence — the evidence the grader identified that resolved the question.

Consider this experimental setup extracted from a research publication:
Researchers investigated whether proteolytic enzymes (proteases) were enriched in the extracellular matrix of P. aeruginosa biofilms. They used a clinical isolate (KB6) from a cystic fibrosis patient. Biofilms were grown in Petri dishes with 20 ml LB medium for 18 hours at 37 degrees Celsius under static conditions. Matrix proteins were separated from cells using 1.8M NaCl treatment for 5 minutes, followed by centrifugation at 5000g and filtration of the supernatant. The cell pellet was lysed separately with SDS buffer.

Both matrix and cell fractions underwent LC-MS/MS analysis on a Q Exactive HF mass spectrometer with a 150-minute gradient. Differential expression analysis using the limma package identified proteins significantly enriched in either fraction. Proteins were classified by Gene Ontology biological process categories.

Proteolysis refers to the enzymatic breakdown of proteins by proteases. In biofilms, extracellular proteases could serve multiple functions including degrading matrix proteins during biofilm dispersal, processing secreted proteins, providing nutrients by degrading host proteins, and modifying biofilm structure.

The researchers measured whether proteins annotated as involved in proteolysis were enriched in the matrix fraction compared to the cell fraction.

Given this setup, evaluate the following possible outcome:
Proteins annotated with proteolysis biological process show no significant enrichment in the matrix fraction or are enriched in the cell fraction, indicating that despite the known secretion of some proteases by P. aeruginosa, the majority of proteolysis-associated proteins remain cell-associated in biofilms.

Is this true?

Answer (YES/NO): NO